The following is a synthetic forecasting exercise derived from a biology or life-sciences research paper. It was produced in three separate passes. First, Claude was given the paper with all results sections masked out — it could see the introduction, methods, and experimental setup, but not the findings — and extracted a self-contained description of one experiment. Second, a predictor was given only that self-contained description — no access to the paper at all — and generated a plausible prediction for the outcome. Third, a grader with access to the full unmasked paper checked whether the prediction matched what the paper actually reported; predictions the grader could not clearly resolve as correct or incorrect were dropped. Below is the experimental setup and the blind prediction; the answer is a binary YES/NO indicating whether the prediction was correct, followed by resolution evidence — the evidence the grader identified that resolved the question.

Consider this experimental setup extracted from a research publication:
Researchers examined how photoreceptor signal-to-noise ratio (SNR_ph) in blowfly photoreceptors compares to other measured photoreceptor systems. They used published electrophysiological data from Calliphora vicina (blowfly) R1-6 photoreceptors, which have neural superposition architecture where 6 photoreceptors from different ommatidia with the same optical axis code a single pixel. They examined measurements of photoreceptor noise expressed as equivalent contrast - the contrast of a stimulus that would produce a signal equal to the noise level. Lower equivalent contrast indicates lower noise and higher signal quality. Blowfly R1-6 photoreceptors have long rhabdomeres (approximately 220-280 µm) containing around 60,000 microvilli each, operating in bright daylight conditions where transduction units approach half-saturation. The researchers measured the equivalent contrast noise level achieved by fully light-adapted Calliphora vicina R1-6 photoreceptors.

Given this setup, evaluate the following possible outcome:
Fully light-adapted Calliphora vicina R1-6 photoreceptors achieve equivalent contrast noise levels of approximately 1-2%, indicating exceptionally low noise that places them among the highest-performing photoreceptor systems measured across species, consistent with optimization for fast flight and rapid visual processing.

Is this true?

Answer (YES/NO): NO